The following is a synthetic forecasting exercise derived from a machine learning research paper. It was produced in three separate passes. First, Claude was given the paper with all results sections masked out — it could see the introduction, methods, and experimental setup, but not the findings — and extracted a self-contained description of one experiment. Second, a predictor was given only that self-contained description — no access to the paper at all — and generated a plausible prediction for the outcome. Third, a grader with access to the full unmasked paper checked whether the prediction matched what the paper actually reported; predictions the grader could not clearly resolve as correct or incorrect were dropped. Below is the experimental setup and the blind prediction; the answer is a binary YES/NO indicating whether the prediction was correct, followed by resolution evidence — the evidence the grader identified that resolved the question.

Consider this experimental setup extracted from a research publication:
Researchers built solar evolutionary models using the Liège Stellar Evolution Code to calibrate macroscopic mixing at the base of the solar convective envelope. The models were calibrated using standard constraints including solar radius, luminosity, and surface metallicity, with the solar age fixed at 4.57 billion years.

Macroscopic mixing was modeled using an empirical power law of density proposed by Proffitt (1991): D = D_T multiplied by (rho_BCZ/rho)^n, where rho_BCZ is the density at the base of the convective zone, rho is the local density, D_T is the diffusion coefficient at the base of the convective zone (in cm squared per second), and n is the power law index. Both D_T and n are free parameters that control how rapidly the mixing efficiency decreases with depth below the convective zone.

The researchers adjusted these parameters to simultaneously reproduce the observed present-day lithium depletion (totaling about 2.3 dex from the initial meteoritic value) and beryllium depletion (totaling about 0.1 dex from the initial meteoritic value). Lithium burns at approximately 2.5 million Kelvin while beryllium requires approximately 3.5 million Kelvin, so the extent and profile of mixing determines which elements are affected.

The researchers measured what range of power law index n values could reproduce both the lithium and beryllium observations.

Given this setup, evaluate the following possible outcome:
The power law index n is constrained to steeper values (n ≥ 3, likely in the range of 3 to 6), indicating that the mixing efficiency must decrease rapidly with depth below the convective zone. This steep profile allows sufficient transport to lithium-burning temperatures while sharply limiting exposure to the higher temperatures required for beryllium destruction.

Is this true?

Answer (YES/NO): YES